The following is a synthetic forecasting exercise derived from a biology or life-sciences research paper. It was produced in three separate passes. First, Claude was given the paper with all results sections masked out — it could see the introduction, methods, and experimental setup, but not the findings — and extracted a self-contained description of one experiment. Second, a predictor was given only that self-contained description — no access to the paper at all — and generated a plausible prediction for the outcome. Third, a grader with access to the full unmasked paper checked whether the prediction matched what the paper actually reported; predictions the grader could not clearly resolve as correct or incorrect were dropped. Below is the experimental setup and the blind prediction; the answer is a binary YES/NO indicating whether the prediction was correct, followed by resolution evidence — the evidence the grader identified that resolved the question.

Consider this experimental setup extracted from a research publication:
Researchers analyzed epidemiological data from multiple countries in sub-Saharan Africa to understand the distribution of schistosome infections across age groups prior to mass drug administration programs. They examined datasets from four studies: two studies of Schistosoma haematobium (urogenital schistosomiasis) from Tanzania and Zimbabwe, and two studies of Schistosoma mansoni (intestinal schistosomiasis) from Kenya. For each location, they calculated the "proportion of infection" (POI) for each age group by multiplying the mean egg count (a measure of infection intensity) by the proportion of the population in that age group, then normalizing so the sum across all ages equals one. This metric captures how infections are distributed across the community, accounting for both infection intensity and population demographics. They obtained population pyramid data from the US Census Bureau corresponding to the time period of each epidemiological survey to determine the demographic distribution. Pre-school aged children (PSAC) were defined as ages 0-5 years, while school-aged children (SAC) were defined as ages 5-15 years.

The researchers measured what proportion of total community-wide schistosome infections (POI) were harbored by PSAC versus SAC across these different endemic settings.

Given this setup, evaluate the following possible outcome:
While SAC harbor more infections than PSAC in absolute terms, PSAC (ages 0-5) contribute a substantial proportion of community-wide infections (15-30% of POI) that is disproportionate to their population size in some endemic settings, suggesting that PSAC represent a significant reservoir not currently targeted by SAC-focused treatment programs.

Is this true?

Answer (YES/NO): NO